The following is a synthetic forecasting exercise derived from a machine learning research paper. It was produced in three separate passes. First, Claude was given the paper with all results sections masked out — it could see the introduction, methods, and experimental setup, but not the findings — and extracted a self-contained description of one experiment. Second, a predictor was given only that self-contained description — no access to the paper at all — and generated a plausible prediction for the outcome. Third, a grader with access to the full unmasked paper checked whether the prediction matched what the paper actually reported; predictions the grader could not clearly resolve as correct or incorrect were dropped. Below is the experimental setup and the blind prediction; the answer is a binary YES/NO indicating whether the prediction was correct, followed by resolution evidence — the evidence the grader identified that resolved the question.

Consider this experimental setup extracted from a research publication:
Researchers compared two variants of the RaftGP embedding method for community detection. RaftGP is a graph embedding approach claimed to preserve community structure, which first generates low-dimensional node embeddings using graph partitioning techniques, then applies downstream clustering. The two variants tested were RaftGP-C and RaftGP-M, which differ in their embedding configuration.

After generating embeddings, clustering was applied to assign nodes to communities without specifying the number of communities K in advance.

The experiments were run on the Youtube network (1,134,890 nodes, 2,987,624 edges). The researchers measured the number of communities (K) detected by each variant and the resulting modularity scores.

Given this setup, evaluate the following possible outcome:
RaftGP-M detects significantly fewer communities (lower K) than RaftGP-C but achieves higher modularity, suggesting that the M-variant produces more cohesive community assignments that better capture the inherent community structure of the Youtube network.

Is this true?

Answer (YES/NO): NO